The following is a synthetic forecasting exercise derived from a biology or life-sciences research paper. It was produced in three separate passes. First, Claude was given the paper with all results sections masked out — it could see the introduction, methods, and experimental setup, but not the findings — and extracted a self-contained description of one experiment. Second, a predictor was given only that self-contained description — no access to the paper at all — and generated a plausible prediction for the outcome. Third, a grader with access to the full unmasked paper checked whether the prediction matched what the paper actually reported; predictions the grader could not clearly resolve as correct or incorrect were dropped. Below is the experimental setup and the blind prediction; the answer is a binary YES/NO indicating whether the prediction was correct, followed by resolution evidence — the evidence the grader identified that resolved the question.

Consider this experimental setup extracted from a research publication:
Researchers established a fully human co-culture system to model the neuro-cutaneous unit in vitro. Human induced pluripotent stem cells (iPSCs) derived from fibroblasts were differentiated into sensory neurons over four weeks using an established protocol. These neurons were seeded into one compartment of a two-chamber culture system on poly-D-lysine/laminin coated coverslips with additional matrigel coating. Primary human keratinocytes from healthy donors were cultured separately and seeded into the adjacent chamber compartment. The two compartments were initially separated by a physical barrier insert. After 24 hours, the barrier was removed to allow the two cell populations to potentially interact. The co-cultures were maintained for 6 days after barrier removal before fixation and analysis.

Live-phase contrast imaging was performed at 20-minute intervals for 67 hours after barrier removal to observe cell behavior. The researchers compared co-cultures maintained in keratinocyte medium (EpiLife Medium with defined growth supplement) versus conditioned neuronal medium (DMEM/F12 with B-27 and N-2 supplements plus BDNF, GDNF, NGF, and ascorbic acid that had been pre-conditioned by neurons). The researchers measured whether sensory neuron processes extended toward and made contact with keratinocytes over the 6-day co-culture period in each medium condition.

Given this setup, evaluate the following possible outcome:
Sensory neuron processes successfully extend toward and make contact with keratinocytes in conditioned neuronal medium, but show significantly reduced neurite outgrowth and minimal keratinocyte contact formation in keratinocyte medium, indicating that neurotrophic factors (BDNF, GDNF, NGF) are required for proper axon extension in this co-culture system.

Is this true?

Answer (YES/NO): NO